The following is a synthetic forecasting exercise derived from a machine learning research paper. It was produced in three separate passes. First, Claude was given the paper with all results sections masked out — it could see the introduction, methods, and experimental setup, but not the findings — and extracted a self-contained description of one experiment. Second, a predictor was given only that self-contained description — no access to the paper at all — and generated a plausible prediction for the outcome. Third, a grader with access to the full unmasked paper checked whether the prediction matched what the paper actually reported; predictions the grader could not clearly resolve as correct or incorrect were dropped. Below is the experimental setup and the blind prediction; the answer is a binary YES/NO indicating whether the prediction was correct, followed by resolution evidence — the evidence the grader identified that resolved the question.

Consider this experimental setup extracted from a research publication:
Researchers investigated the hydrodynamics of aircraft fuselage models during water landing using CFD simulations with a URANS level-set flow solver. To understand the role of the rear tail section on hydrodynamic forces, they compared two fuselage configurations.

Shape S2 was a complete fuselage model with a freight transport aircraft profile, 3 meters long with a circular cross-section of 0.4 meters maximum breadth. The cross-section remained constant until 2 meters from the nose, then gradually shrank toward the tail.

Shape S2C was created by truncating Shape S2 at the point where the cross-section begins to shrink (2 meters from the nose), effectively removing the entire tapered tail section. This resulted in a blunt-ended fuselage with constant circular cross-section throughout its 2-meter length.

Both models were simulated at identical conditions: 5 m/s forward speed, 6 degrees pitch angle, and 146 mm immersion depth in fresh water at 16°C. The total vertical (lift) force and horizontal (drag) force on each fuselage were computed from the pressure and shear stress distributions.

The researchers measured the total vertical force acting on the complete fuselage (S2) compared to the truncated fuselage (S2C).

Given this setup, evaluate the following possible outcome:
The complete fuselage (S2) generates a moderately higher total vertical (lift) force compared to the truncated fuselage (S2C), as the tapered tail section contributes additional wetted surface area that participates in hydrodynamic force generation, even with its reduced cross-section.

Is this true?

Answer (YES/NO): NO